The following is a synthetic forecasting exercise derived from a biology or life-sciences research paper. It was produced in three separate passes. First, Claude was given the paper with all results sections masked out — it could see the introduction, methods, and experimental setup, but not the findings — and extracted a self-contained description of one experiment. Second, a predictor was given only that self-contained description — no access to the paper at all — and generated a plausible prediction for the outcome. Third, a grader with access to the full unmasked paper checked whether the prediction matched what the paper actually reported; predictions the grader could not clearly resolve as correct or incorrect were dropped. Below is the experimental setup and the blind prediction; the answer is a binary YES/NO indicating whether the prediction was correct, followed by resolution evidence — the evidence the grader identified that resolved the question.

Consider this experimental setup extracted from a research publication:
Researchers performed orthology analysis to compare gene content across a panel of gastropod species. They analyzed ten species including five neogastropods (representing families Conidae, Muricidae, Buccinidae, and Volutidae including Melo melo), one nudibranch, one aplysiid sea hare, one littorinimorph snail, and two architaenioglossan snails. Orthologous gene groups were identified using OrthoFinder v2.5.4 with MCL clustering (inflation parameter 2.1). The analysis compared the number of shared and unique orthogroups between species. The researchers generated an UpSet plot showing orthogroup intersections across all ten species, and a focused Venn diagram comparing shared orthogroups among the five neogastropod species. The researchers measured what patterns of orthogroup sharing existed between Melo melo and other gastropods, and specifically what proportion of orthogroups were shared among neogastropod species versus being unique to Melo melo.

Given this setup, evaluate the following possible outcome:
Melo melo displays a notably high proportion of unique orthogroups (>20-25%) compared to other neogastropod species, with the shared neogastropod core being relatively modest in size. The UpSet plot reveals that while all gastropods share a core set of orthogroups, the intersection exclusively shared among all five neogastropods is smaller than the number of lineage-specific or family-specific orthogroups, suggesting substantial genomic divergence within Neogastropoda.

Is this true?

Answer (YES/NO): NO